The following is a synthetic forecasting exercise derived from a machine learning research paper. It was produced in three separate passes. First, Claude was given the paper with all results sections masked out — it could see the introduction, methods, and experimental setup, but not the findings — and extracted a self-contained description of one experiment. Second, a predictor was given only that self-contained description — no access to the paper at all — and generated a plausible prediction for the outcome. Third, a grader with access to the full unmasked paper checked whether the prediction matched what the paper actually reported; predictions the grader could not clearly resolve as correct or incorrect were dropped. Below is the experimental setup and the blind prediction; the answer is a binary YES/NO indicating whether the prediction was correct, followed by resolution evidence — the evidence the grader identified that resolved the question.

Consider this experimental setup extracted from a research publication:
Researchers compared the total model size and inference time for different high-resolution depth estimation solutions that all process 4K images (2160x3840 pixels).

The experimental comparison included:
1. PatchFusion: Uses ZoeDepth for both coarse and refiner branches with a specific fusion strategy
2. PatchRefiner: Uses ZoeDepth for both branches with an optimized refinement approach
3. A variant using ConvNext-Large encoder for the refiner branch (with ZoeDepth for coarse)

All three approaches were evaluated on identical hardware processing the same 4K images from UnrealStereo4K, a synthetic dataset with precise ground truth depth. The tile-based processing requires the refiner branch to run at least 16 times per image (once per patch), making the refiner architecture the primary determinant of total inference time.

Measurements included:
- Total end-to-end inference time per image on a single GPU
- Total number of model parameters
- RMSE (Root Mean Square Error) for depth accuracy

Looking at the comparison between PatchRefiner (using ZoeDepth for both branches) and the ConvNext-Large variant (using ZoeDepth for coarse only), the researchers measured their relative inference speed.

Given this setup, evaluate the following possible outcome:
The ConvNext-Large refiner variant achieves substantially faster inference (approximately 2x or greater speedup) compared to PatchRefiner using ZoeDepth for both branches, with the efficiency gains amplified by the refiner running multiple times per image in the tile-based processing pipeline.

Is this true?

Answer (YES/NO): YES